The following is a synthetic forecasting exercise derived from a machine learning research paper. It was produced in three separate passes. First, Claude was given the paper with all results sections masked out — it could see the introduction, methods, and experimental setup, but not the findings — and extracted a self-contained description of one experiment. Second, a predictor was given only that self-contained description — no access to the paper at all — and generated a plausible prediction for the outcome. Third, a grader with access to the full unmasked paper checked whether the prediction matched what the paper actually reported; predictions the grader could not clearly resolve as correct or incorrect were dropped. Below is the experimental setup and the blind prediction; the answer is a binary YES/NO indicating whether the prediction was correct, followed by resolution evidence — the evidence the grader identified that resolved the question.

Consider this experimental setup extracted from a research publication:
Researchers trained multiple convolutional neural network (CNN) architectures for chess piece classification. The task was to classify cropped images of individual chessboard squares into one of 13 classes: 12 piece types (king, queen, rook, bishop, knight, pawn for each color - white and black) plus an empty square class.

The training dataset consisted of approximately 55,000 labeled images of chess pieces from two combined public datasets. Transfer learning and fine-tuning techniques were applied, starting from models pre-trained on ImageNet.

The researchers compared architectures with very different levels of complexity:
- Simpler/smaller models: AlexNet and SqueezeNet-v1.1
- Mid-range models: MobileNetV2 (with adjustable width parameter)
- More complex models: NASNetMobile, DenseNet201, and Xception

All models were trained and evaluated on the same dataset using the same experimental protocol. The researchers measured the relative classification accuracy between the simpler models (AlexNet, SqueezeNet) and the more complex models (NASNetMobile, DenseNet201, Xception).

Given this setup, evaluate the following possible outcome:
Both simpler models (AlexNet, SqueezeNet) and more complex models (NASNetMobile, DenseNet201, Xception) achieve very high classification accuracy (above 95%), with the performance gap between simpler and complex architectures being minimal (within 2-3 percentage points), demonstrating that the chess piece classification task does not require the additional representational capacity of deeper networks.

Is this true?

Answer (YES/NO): NO